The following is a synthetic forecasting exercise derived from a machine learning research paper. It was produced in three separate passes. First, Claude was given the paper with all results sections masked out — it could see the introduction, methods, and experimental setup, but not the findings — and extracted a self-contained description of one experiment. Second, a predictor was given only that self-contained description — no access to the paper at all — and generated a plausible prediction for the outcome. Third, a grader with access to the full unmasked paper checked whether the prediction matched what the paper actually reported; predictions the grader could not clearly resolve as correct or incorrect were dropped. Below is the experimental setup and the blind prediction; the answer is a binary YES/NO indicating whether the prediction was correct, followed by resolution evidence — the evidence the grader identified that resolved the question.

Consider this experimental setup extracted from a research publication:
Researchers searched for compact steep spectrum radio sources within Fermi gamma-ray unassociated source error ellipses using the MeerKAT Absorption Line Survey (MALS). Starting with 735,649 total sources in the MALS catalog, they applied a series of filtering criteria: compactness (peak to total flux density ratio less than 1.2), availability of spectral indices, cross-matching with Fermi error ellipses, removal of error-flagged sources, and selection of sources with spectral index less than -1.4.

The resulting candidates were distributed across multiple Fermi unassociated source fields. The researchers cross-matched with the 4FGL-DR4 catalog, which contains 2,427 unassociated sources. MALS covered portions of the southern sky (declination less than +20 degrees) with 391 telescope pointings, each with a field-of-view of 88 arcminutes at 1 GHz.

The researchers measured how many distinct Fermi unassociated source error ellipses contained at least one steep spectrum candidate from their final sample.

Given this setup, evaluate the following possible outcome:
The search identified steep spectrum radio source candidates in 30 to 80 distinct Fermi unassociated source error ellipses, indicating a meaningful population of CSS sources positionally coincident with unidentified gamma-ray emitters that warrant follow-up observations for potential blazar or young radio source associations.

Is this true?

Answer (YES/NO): NO